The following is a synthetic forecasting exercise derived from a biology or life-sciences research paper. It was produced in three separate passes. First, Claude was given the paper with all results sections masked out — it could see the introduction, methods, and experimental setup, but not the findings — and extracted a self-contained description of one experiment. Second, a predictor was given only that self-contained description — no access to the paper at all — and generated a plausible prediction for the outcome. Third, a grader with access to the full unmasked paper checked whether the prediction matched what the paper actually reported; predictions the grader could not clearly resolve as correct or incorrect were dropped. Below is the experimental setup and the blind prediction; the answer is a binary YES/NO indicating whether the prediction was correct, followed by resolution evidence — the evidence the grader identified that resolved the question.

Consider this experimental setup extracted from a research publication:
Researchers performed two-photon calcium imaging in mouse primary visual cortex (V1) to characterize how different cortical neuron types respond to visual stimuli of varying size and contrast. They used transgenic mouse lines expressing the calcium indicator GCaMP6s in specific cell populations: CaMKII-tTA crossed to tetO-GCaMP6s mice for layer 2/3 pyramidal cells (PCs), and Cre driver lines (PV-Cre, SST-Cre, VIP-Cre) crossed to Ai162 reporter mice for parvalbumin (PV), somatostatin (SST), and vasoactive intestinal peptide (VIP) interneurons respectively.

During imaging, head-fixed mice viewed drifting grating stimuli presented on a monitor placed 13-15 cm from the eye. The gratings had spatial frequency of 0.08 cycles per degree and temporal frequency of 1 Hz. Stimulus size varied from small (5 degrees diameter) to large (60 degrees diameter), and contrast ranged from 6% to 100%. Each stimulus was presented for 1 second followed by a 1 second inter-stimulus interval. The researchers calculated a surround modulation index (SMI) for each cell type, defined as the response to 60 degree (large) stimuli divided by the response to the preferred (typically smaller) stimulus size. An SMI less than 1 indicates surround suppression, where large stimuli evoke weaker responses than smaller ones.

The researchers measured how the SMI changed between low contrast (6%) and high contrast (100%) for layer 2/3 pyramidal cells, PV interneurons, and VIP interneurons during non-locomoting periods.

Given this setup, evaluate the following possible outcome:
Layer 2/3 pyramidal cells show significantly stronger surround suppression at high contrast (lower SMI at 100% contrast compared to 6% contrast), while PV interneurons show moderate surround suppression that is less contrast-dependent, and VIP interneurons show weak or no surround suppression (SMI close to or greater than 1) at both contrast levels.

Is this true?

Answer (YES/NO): NO